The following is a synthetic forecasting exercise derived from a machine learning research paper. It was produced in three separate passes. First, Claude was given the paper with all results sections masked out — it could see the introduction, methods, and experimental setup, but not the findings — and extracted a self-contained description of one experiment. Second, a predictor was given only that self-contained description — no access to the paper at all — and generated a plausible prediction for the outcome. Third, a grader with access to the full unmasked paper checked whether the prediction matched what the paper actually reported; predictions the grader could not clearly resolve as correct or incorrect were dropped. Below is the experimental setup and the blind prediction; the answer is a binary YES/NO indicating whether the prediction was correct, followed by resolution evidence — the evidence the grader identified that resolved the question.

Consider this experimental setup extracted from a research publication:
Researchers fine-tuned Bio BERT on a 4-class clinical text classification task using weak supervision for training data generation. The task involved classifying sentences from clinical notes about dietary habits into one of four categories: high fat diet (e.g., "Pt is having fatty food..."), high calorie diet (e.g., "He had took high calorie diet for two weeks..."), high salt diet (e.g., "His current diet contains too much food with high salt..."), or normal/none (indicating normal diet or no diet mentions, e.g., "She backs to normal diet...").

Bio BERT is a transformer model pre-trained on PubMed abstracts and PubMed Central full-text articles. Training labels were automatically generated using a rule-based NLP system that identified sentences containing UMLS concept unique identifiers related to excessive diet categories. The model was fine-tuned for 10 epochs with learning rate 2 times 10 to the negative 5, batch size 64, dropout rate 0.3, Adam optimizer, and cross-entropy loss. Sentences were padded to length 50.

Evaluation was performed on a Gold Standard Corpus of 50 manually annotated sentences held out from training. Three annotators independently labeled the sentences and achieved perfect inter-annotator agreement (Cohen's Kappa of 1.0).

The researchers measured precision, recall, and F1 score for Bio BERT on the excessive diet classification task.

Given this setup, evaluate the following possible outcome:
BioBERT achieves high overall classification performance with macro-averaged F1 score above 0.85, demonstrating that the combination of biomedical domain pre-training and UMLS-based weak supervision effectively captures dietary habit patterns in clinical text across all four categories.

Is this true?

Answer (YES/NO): YES